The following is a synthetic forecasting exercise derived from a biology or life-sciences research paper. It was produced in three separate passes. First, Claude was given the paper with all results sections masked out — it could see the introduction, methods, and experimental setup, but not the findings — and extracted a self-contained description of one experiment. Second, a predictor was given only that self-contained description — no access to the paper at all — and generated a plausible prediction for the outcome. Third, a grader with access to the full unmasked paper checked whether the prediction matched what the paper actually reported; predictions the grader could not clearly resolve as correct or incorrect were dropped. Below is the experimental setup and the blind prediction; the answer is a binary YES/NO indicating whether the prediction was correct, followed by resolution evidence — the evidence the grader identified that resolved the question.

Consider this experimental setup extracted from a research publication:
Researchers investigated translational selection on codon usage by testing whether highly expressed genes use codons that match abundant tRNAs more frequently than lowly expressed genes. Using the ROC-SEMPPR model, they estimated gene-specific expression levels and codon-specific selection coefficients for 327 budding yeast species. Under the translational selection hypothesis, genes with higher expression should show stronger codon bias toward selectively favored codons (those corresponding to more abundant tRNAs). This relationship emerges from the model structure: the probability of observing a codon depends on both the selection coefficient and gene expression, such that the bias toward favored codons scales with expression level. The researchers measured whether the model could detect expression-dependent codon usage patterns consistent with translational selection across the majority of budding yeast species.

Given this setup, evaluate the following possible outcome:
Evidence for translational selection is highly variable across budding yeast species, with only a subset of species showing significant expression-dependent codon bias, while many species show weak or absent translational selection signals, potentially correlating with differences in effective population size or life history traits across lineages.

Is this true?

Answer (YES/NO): NO